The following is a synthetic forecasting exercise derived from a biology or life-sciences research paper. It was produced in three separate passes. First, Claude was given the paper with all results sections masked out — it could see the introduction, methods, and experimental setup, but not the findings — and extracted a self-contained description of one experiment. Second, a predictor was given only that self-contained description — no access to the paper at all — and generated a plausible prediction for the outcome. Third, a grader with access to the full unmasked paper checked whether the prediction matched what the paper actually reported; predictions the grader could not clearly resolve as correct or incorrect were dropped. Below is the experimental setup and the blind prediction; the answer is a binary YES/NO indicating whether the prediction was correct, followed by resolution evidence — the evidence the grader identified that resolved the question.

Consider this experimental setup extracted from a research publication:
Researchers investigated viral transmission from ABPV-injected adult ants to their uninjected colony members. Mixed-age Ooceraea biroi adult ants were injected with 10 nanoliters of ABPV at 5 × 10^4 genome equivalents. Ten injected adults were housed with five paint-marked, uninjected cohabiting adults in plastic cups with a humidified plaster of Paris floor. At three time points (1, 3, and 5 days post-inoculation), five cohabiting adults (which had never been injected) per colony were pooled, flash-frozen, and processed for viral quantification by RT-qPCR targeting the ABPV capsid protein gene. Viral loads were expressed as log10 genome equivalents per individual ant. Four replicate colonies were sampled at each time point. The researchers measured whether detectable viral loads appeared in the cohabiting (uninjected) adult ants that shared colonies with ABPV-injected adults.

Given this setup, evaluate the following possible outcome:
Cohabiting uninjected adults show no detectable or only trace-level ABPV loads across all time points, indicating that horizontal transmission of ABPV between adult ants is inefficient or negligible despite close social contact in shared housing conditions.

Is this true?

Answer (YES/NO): NO